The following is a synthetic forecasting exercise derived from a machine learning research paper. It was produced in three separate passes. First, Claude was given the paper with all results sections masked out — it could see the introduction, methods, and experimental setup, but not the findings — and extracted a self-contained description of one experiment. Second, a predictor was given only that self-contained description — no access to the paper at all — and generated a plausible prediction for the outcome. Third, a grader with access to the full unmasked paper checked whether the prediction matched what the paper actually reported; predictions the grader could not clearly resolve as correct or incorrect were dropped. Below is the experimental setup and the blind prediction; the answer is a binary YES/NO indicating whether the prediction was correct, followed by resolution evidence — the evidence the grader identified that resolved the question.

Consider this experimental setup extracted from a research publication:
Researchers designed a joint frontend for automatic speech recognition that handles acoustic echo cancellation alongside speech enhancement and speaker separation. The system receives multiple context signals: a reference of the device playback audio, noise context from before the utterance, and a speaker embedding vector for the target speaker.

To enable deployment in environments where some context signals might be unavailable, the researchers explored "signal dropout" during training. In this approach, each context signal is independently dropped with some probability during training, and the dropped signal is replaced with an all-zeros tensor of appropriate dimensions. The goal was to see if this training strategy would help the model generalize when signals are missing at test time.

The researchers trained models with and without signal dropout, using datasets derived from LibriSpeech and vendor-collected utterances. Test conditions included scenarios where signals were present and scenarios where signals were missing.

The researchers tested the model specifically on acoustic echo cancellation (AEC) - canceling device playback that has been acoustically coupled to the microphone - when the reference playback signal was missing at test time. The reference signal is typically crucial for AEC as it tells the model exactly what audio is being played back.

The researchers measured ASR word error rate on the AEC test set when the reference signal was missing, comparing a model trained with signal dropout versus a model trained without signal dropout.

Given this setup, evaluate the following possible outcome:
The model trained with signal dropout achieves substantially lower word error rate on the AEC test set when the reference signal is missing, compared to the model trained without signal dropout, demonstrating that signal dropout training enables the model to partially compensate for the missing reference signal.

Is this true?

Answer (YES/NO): YES